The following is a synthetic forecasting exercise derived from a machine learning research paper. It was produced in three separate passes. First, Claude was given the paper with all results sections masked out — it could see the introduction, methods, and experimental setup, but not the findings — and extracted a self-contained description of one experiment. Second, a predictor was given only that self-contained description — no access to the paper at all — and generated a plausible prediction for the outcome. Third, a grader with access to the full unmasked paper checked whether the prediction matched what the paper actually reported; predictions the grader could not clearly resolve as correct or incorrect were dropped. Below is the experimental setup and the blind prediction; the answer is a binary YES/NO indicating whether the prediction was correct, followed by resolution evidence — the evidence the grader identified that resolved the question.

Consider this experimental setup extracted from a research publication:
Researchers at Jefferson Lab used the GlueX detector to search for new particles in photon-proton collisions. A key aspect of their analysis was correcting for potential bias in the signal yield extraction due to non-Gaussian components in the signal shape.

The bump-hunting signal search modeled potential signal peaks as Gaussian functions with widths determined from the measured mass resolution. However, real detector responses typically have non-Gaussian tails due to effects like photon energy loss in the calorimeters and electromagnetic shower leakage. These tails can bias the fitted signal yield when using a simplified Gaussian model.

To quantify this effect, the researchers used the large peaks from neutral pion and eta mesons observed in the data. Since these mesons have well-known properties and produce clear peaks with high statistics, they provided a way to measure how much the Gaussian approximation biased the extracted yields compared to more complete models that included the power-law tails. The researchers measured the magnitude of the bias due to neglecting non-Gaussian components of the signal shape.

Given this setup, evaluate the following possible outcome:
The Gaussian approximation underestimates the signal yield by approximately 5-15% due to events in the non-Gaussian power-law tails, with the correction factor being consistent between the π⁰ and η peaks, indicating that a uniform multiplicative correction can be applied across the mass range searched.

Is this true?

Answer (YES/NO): NO